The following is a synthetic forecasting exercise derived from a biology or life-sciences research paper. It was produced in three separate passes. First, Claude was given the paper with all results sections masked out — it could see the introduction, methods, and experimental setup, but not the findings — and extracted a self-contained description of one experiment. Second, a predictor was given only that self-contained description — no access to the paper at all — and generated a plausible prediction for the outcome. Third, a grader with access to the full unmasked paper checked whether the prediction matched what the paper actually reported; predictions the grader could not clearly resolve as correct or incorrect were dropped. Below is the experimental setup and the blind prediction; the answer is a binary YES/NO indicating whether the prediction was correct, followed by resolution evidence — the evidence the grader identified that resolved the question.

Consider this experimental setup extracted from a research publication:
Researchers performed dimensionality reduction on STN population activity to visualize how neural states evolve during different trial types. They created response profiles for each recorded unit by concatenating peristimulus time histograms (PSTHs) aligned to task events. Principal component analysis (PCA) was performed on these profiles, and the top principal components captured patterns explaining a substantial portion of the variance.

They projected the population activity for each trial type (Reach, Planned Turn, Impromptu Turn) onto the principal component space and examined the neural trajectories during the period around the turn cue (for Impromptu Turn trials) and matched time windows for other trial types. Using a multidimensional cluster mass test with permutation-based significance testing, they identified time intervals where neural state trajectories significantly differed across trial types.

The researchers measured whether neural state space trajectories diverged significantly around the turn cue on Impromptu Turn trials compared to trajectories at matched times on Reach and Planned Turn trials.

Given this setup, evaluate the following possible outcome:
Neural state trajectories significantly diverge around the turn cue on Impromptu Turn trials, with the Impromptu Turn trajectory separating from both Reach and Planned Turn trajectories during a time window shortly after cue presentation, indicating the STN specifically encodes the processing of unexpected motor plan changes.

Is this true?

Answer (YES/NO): YES